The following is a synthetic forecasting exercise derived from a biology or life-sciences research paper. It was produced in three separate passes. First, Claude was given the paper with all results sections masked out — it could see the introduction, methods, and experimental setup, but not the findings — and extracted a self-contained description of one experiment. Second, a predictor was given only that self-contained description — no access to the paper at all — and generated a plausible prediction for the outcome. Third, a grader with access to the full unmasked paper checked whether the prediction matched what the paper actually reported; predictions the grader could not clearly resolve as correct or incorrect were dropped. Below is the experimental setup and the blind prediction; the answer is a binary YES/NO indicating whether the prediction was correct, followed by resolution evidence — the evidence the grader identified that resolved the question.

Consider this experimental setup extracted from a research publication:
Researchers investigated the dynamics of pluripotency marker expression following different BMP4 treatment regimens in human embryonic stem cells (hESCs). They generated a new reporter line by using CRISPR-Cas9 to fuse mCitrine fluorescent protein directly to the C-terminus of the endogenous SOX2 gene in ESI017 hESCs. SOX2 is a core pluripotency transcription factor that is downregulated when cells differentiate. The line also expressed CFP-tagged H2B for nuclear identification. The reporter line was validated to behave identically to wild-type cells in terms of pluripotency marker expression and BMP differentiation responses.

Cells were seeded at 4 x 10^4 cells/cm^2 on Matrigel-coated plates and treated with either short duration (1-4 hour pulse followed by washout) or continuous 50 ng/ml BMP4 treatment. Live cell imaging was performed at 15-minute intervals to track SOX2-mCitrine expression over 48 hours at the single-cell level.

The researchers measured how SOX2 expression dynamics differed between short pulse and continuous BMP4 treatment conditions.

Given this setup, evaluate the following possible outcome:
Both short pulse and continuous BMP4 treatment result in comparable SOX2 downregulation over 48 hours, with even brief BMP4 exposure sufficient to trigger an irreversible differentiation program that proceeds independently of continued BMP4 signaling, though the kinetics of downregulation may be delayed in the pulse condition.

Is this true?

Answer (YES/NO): NO